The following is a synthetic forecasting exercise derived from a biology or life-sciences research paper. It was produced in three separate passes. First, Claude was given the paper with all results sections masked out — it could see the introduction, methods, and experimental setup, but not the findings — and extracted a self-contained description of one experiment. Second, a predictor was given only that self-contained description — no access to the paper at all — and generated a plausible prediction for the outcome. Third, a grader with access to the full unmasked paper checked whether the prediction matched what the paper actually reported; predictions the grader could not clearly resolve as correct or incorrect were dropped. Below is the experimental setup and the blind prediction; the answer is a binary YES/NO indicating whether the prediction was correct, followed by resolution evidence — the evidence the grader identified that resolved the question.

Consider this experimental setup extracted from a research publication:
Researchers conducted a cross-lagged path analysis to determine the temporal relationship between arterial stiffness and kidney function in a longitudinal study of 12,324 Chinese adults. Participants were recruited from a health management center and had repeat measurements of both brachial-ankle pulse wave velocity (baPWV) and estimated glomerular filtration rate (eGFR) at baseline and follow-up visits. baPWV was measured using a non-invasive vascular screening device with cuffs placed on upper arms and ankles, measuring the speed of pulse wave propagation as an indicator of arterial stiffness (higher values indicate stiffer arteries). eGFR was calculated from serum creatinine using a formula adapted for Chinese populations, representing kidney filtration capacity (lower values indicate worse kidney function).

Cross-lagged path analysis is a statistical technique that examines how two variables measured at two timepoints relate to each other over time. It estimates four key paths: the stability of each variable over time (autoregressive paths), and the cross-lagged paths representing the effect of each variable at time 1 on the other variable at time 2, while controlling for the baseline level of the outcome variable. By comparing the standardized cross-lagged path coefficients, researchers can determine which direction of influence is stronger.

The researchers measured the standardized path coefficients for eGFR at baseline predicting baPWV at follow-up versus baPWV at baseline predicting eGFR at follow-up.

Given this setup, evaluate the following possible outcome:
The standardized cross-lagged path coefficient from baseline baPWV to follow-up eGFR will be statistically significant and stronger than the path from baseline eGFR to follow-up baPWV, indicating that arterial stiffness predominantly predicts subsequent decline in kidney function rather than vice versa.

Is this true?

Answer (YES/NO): NO